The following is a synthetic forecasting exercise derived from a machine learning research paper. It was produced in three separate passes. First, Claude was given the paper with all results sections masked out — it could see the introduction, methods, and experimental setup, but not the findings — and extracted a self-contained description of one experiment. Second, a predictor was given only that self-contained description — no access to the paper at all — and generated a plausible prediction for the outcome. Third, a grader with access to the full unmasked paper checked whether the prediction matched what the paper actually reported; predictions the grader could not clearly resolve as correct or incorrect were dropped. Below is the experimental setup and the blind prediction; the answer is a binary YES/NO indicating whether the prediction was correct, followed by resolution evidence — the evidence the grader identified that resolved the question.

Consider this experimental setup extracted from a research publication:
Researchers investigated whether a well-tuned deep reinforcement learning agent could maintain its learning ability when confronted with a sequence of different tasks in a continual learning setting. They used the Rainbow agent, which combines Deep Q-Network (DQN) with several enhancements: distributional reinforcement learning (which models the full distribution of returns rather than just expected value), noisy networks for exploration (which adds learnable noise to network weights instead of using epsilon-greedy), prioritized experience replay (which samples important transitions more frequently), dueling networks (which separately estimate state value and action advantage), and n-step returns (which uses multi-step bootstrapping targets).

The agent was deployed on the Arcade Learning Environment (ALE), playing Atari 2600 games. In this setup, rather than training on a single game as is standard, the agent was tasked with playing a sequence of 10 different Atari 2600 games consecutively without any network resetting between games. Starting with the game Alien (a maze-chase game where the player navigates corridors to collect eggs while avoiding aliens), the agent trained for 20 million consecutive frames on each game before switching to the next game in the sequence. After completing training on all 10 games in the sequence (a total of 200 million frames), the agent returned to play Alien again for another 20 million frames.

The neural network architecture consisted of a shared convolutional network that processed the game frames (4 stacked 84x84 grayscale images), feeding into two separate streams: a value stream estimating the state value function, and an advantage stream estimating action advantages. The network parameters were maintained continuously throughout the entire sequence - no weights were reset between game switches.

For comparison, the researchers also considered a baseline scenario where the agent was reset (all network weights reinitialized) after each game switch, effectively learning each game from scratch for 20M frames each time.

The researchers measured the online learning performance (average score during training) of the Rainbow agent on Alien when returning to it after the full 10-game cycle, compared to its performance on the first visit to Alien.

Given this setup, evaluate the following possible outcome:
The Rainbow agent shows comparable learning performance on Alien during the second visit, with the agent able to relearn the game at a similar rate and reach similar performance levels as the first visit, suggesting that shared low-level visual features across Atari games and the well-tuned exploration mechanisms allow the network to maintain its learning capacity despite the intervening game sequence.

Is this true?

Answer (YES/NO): NO